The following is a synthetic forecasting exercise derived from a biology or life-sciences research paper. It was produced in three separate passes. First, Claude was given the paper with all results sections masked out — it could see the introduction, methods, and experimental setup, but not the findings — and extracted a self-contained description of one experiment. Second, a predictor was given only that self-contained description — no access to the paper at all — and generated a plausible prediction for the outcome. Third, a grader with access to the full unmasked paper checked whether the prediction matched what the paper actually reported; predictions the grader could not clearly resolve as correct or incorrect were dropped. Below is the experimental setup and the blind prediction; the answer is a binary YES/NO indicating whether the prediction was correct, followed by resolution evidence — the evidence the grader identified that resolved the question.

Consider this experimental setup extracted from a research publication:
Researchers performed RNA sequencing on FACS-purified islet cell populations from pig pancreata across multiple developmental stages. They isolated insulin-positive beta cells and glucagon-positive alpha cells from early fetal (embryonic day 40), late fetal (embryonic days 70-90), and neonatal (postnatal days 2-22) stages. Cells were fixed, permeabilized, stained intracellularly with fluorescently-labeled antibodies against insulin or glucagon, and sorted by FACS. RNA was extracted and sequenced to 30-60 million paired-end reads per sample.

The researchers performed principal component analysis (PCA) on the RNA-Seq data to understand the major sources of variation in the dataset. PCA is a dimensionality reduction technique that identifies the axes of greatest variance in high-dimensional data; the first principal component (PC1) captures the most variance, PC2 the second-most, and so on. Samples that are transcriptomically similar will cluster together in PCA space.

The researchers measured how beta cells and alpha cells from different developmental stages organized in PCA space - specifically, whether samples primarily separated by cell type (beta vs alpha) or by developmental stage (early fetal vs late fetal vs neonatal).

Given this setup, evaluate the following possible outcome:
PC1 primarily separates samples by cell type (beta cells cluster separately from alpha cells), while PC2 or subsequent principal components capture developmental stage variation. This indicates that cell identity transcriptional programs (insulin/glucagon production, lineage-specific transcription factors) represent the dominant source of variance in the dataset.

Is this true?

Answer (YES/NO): YES